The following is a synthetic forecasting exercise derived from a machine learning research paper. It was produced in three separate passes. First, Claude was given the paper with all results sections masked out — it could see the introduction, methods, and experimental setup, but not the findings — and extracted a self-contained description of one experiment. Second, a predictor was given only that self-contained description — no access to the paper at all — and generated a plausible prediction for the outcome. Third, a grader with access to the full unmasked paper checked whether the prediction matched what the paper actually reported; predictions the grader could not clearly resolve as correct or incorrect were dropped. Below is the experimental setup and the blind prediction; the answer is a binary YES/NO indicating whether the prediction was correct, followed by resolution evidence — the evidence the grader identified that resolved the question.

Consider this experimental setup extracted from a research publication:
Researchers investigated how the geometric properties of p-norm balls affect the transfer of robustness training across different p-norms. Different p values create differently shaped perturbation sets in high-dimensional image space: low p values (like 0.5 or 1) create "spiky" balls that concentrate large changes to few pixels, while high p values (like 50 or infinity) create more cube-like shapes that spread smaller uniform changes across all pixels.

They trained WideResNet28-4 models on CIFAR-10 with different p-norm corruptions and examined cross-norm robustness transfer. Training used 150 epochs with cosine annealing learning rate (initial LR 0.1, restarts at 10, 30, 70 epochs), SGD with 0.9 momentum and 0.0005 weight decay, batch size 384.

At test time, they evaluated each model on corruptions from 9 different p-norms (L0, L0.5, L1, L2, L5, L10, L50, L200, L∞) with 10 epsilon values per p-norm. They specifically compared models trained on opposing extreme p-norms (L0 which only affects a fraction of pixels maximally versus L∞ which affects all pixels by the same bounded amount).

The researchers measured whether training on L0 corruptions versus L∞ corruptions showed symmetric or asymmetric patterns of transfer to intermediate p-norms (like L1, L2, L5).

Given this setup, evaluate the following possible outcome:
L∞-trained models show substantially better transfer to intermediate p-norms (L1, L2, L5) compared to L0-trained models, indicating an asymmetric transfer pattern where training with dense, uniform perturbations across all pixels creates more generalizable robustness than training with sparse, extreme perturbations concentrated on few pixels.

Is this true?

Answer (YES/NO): NO